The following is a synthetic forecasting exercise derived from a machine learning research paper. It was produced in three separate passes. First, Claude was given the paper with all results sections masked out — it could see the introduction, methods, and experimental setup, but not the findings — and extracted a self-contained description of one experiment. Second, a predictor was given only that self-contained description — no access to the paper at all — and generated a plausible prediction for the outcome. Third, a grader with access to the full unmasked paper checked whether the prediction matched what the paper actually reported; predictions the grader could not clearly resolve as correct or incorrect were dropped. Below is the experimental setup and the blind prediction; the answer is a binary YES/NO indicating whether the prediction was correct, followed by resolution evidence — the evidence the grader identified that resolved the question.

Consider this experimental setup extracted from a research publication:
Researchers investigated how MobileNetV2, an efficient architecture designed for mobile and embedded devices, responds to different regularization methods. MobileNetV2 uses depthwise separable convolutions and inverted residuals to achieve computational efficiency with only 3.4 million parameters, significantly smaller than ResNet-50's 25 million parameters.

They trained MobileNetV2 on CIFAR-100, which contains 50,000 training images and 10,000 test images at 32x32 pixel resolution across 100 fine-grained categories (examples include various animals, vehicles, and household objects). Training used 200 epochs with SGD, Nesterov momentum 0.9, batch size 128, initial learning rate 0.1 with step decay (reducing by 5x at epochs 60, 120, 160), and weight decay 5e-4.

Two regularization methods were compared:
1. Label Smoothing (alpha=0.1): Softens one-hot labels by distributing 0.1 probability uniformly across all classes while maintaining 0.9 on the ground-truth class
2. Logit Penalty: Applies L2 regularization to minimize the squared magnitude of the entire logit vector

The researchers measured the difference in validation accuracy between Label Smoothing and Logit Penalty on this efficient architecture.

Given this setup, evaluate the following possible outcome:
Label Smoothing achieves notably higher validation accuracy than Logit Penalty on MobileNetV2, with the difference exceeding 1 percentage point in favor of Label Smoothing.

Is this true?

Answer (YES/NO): NO